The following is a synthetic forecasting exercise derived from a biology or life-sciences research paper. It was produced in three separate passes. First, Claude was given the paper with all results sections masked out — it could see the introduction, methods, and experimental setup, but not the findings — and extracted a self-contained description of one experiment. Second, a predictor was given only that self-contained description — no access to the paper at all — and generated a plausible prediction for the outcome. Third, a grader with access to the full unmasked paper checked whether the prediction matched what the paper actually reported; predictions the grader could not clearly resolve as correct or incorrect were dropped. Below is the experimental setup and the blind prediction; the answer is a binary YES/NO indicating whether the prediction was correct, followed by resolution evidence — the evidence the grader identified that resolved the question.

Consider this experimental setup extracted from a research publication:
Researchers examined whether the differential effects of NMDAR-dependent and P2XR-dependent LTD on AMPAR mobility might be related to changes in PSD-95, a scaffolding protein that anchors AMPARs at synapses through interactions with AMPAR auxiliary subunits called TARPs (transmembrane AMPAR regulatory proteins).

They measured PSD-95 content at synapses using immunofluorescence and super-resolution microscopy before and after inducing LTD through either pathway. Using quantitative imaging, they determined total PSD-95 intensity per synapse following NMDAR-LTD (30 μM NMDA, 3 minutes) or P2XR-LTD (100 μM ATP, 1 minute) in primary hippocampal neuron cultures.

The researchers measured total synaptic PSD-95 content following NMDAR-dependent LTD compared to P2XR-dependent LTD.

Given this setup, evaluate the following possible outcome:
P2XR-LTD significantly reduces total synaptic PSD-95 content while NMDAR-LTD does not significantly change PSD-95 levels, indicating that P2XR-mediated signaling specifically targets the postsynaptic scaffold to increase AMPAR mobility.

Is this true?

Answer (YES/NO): NO